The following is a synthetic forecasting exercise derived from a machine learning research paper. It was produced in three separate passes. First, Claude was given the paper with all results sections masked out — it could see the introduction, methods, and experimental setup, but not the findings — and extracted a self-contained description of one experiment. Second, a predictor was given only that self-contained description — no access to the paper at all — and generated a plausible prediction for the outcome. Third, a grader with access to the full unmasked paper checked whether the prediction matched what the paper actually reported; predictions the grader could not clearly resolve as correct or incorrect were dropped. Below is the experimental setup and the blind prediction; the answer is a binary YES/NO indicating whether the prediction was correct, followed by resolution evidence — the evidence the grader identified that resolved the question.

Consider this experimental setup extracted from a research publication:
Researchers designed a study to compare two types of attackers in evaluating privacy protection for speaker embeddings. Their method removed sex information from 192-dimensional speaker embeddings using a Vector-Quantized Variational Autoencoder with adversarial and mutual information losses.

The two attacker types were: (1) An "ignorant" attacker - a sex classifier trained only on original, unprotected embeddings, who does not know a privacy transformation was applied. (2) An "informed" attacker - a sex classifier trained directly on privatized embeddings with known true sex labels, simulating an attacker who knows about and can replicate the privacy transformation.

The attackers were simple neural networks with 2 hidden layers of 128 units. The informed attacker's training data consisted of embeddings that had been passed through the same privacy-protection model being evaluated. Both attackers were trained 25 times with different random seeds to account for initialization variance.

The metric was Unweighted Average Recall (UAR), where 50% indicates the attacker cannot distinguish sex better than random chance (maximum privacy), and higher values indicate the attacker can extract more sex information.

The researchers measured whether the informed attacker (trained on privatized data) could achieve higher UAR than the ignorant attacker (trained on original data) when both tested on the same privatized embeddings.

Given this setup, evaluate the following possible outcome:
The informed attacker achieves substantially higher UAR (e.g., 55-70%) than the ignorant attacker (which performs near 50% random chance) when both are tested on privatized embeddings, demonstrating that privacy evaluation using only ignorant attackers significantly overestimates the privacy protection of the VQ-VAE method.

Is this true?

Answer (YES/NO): YES